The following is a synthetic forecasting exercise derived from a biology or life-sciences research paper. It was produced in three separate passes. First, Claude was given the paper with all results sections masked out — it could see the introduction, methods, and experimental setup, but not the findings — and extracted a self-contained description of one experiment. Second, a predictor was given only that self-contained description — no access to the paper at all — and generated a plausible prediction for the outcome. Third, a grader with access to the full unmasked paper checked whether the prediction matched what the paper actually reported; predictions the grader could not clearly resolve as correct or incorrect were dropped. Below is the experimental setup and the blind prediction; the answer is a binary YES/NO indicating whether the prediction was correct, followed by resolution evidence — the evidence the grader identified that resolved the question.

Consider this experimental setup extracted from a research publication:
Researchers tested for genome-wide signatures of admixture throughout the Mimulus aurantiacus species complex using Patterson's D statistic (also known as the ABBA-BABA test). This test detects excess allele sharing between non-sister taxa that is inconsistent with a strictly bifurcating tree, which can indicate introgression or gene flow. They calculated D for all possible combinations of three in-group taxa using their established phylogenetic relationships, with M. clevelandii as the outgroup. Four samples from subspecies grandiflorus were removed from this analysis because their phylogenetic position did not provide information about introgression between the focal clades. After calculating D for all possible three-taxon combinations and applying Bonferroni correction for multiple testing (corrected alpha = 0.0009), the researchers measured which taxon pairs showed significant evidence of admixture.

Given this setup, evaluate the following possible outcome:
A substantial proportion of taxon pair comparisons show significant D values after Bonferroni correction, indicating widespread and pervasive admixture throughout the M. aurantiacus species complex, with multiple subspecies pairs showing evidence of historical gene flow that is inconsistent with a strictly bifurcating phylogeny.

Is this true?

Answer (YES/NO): NO